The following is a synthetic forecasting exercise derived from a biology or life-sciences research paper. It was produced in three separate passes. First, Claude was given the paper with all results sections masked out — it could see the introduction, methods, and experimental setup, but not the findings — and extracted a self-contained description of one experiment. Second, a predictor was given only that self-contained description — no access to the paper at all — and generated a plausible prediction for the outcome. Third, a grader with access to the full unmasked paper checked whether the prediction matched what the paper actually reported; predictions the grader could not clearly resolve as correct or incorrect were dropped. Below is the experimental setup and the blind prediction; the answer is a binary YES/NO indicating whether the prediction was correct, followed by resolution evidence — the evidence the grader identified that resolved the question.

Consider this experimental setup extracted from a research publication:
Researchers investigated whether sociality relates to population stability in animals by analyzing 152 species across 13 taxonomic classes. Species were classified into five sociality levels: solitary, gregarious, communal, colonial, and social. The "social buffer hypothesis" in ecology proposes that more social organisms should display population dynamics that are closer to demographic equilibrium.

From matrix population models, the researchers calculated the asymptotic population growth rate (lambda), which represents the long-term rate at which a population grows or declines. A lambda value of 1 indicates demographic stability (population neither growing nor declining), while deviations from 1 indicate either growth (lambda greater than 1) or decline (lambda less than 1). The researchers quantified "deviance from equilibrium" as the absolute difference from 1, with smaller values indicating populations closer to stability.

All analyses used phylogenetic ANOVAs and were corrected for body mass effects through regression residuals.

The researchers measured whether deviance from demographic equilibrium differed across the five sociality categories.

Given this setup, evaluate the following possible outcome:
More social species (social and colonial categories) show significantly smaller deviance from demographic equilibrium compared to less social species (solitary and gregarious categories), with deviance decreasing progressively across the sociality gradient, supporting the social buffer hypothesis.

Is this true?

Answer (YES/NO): NO